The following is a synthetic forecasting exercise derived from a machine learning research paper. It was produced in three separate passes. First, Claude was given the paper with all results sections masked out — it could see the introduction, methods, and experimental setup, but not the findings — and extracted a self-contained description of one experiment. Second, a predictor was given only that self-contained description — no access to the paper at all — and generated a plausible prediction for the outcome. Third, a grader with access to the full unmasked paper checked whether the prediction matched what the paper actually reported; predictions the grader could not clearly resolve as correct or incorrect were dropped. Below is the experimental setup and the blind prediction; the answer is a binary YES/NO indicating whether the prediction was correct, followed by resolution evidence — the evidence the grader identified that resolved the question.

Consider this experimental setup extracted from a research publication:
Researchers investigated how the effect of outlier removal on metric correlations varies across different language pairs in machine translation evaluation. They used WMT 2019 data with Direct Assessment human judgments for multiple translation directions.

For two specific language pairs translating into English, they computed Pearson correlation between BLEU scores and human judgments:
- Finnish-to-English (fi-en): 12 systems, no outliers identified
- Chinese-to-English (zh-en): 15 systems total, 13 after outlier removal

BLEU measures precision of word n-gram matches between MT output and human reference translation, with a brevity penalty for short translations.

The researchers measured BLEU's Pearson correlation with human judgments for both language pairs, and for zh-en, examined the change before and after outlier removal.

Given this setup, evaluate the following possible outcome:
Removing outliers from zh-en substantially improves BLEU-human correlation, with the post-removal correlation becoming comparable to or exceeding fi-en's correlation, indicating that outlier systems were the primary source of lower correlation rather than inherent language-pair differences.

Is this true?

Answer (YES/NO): NO